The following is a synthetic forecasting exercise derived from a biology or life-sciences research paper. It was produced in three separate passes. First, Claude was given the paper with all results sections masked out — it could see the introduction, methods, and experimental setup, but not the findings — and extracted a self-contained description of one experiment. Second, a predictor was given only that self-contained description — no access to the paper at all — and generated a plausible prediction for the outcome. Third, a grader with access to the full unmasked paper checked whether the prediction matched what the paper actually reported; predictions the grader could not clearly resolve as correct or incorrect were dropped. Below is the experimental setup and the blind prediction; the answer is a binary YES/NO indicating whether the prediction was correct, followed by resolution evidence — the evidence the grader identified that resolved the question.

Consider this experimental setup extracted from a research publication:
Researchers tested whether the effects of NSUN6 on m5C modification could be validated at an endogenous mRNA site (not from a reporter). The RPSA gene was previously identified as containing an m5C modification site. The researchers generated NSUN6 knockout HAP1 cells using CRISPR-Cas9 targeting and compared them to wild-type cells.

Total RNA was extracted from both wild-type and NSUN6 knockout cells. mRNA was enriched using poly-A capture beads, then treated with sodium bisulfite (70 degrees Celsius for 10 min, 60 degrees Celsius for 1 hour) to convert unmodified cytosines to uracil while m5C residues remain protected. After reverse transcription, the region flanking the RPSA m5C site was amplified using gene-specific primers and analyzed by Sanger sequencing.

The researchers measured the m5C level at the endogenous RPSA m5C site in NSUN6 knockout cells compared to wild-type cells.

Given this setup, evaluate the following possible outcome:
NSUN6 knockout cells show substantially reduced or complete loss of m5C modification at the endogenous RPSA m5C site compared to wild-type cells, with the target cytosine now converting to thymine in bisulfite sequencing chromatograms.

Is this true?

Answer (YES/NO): YES